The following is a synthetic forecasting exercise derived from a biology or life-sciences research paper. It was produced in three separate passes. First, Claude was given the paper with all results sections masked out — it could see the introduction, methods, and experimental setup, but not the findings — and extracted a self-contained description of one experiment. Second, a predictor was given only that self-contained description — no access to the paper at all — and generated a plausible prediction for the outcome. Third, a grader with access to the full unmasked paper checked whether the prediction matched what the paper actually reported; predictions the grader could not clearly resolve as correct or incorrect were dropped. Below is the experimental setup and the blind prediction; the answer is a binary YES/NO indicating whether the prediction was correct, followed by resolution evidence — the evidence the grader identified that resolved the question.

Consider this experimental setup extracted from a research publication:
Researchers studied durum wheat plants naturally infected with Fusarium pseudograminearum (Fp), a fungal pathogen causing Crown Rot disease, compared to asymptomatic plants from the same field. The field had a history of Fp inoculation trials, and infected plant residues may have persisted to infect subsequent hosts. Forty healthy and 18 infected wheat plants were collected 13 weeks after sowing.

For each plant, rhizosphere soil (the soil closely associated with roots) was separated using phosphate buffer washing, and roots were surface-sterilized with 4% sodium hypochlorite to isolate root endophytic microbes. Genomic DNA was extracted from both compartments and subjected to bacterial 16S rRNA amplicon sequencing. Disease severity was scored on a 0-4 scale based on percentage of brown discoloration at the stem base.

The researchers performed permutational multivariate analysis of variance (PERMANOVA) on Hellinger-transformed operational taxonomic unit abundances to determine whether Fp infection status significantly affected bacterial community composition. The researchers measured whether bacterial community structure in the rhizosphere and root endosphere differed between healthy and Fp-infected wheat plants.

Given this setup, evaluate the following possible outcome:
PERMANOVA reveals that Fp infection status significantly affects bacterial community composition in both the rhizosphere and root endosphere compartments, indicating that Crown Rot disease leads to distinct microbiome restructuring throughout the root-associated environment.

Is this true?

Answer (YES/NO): NO